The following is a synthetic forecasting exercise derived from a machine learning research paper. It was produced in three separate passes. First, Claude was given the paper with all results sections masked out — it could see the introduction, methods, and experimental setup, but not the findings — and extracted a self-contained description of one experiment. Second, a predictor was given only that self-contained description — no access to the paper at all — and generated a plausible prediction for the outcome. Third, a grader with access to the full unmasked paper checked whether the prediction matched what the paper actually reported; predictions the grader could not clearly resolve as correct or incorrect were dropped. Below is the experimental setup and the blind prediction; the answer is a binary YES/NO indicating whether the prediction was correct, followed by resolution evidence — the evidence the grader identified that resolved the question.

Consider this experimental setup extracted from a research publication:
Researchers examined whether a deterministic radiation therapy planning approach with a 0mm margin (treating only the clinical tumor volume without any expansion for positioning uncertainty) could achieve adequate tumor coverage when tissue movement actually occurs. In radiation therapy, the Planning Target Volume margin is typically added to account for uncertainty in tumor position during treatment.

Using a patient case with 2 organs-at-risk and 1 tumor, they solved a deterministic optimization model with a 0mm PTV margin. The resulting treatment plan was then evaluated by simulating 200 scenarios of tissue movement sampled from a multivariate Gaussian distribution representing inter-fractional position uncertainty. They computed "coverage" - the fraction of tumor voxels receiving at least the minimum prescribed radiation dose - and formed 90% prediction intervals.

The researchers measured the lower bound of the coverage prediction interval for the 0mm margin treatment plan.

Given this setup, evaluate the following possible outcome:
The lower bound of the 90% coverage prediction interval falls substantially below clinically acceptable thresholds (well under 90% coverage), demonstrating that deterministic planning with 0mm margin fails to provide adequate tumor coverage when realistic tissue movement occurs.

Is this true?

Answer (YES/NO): NO